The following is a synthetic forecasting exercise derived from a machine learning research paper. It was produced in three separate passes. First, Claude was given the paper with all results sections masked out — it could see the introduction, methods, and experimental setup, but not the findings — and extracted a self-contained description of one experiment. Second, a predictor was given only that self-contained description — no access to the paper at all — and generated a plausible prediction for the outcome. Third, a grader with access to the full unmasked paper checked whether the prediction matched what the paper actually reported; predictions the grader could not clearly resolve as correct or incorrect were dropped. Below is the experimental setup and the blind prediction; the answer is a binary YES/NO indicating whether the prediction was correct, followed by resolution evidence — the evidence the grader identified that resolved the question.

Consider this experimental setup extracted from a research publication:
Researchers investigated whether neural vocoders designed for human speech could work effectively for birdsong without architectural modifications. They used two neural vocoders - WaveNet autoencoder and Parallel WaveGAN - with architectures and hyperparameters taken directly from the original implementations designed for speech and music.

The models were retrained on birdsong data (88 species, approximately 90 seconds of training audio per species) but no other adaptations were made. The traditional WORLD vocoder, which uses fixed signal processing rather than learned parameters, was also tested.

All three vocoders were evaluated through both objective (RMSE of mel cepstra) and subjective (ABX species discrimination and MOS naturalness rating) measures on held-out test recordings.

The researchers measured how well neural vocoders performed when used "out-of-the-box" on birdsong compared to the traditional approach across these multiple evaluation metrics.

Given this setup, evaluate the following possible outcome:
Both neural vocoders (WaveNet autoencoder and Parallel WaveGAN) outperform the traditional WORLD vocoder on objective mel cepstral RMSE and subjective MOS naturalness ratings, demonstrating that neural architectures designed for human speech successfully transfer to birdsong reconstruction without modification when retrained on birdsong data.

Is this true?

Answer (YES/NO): NO